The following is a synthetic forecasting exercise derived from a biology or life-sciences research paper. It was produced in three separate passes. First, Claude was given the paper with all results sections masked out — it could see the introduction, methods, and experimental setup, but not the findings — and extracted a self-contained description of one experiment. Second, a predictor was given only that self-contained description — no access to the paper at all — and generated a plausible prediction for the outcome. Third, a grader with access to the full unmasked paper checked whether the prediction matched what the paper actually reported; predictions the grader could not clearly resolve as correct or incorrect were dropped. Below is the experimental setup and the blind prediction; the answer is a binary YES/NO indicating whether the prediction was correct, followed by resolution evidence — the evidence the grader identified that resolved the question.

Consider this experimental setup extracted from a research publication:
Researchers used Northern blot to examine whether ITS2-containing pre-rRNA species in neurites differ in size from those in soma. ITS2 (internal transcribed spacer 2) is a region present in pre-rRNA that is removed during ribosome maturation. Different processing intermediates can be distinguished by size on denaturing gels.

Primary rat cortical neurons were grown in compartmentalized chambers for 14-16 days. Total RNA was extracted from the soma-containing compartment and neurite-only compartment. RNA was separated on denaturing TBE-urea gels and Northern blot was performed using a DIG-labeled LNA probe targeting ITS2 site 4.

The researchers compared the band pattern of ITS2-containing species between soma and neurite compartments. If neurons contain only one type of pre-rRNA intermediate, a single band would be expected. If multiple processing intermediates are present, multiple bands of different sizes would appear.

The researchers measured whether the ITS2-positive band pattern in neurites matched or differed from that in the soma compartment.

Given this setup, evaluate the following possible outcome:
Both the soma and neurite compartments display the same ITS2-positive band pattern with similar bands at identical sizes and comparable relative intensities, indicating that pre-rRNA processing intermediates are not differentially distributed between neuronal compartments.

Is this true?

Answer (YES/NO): NO